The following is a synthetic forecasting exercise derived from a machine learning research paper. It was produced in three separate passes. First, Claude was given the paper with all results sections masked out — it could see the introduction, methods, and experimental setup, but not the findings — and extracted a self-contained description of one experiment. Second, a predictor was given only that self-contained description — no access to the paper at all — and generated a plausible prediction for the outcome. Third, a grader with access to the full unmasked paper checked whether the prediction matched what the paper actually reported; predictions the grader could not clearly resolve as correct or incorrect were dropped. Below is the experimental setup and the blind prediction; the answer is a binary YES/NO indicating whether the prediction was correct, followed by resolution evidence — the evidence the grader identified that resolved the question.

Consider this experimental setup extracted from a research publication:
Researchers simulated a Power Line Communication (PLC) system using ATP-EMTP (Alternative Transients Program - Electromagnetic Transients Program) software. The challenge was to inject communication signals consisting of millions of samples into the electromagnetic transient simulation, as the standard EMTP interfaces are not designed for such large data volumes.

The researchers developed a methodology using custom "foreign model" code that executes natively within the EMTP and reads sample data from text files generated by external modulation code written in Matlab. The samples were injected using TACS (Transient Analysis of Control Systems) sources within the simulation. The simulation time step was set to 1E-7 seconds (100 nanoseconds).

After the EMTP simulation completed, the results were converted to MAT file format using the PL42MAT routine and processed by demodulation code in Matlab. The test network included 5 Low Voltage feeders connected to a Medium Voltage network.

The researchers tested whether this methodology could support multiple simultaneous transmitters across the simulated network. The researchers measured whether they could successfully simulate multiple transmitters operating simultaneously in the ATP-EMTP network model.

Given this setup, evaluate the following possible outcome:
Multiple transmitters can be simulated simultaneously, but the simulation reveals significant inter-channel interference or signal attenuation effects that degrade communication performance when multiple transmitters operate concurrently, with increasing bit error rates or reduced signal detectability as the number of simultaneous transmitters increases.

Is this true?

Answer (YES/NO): NO